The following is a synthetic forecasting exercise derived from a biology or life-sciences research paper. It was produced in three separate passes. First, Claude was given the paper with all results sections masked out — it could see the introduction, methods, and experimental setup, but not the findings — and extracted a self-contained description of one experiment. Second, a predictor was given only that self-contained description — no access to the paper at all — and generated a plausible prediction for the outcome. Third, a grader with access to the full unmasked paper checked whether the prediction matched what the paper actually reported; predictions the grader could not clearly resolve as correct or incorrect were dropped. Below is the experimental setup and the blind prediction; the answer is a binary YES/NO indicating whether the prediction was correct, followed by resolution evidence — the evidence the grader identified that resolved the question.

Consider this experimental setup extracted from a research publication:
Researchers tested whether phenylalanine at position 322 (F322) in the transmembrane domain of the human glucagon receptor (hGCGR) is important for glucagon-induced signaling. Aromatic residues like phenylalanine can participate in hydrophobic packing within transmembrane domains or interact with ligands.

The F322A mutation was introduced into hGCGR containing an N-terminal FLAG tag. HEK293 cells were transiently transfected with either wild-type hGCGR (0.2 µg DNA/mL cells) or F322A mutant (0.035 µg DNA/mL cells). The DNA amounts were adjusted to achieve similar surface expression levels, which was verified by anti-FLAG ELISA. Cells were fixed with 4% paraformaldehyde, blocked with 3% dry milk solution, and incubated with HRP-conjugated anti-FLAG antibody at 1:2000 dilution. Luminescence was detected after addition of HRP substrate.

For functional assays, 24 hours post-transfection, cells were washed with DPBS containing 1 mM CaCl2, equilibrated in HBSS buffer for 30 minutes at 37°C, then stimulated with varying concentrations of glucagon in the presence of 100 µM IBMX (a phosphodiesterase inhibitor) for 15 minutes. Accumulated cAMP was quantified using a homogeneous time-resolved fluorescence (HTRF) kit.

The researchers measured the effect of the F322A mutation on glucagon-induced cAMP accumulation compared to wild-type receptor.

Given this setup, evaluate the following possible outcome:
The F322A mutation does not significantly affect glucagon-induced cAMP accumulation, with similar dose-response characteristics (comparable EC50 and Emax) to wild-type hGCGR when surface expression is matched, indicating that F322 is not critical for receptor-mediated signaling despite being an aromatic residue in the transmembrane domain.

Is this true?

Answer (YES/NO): NO